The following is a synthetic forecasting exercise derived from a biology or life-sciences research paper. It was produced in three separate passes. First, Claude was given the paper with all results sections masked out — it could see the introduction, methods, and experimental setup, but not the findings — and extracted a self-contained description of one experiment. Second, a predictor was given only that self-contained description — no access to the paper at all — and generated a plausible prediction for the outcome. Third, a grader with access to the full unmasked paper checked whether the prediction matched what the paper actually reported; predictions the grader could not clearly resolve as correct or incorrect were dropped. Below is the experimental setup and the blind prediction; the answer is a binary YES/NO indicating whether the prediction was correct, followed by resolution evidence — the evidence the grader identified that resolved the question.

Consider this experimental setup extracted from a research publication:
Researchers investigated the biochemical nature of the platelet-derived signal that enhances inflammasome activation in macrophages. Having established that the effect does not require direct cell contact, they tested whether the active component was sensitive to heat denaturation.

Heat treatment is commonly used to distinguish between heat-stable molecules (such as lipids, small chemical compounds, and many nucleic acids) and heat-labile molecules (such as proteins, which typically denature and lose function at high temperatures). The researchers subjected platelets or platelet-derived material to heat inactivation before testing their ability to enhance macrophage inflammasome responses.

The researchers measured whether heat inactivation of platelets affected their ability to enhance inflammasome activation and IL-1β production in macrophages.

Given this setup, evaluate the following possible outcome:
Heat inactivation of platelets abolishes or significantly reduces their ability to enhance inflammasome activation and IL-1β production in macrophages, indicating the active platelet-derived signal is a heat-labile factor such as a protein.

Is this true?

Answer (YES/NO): YES